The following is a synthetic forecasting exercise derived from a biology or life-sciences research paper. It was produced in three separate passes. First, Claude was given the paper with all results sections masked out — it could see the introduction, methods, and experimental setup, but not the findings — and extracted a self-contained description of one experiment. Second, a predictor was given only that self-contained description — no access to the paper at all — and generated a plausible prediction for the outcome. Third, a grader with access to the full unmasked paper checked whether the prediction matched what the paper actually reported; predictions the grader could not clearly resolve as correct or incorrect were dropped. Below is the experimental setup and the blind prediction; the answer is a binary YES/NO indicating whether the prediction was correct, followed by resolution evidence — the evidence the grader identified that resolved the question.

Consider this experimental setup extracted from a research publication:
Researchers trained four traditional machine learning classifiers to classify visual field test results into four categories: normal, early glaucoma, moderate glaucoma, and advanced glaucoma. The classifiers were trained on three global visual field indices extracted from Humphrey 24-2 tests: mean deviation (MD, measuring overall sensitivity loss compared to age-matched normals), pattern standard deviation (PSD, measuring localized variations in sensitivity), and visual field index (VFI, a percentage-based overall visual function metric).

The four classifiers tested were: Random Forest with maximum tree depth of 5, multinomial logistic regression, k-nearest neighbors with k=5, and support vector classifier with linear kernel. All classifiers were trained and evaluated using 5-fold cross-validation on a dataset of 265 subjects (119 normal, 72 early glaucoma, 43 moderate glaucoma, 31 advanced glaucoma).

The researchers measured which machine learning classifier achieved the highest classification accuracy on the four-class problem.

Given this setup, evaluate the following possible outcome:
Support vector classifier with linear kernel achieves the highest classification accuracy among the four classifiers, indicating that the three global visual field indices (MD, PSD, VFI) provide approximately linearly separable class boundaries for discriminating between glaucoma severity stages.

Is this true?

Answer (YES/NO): NO